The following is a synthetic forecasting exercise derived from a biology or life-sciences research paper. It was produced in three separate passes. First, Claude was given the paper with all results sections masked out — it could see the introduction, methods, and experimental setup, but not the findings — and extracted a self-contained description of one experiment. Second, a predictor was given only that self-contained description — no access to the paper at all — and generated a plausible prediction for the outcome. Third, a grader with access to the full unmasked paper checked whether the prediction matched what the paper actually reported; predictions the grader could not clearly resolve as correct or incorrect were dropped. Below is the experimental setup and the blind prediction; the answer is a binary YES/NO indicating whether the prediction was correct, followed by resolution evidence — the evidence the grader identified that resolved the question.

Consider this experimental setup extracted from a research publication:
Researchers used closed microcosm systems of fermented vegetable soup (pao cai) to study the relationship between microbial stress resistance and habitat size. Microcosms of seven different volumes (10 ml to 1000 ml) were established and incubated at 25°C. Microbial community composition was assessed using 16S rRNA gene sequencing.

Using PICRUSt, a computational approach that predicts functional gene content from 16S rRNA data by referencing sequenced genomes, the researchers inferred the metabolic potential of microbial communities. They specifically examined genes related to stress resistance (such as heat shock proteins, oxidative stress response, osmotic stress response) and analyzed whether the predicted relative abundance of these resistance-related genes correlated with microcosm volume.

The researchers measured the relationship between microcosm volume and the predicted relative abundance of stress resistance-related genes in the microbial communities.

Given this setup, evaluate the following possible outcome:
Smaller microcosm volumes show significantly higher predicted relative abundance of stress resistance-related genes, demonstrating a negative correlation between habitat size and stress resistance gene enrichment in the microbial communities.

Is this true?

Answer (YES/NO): NO